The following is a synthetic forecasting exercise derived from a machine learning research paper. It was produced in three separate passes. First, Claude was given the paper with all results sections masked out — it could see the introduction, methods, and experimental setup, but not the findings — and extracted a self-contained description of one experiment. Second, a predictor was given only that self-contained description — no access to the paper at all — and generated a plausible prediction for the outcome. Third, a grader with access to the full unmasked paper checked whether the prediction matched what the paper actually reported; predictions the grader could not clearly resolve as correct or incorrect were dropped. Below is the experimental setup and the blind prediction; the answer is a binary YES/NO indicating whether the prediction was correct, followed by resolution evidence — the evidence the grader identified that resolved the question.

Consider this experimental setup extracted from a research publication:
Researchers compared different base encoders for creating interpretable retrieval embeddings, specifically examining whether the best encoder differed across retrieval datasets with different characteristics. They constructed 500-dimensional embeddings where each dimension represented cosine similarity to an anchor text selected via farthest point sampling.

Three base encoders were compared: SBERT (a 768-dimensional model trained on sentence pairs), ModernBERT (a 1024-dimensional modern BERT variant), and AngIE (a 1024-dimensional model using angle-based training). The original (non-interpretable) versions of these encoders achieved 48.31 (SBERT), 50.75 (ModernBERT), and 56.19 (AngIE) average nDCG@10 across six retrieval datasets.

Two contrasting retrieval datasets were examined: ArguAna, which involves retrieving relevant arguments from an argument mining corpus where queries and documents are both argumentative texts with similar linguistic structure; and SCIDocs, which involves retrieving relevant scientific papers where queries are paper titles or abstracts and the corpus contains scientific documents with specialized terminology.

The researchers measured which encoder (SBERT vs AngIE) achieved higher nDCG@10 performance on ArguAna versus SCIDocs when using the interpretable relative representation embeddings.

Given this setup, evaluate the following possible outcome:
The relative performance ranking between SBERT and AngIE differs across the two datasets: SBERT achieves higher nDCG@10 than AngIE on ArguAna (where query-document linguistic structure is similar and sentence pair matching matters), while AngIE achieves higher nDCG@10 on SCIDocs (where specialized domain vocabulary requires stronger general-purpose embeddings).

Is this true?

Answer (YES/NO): NO